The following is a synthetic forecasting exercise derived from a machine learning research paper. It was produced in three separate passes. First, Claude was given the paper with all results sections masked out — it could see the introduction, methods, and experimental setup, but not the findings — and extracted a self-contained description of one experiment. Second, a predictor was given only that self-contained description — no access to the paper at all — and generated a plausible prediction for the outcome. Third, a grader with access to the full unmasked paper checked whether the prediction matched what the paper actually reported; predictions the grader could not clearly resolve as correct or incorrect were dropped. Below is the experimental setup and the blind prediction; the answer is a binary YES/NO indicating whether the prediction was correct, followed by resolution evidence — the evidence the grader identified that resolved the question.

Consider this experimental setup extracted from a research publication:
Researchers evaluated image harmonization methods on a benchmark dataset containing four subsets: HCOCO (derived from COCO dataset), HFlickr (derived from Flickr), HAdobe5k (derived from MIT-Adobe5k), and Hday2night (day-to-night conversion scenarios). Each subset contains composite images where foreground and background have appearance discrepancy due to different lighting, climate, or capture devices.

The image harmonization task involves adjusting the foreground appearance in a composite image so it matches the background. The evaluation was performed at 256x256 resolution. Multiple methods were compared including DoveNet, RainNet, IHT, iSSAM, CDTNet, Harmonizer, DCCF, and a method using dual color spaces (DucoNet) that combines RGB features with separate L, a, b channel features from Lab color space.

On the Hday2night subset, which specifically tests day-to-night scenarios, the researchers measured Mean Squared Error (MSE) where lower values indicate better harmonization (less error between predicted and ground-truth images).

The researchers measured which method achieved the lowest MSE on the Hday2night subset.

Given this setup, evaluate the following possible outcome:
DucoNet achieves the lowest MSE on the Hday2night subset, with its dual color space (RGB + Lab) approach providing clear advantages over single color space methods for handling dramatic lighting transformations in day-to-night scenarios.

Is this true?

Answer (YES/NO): NO